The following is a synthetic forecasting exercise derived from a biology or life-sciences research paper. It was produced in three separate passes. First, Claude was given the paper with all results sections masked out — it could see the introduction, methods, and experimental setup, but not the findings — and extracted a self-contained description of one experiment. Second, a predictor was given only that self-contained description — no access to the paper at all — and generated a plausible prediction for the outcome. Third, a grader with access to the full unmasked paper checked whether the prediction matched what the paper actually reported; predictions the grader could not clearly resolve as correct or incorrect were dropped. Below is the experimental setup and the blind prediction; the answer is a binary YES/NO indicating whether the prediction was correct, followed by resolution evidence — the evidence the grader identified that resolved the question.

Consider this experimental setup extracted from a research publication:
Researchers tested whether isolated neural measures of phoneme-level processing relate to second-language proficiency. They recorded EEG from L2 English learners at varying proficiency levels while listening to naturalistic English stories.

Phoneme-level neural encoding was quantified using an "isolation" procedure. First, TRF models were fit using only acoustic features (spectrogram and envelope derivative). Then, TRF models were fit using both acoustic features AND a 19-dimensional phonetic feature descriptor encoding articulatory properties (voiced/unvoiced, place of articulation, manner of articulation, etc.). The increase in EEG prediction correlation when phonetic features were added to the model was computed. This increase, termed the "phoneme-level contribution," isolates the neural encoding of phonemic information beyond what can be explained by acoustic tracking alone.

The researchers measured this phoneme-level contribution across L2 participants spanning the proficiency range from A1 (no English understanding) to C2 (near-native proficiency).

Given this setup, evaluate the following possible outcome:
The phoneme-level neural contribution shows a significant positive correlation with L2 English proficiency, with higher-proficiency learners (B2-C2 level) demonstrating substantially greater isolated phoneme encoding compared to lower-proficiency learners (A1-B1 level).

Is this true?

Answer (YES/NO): YES